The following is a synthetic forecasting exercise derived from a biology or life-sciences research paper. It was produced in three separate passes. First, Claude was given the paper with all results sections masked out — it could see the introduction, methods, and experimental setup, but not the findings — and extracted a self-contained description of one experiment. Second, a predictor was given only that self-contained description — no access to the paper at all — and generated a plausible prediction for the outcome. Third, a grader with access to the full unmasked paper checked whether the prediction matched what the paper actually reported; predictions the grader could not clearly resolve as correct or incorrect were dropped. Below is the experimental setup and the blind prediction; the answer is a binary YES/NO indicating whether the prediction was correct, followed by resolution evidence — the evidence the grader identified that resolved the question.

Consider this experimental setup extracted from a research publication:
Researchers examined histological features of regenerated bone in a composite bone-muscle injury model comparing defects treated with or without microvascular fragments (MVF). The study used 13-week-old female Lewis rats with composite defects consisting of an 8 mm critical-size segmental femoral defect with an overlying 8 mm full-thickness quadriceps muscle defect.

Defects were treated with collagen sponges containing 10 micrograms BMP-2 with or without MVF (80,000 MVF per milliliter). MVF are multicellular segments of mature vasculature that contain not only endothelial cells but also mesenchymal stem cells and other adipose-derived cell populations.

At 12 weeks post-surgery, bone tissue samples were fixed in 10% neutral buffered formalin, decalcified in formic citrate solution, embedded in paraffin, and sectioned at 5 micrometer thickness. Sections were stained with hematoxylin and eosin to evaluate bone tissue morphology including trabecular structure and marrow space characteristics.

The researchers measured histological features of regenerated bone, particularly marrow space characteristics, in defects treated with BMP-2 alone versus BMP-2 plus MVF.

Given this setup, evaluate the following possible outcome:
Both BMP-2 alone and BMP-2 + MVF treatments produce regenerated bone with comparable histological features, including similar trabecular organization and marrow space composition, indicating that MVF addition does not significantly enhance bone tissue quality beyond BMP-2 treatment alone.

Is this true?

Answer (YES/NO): NO